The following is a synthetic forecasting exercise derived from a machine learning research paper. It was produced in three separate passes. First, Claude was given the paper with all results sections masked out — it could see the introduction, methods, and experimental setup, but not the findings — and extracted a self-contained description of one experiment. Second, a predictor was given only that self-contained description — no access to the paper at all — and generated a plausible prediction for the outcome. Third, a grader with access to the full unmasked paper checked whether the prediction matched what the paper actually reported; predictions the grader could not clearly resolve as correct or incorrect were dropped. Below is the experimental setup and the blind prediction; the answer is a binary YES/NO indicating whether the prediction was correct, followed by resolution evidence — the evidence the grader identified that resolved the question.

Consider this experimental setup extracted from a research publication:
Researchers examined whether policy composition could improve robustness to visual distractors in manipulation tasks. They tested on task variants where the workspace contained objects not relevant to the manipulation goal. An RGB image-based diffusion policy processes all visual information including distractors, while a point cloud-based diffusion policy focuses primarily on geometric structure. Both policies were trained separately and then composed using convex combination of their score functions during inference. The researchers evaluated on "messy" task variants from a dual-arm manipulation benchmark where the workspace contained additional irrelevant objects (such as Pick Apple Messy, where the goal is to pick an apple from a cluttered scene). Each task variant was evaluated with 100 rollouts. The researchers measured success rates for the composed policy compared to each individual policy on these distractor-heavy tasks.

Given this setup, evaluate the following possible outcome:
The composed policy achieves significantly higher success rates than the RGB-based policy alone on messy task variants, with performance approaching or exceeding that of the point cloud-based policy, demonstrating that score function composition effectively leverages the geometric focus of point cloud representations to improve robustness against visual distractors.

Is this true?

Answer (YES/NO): YES